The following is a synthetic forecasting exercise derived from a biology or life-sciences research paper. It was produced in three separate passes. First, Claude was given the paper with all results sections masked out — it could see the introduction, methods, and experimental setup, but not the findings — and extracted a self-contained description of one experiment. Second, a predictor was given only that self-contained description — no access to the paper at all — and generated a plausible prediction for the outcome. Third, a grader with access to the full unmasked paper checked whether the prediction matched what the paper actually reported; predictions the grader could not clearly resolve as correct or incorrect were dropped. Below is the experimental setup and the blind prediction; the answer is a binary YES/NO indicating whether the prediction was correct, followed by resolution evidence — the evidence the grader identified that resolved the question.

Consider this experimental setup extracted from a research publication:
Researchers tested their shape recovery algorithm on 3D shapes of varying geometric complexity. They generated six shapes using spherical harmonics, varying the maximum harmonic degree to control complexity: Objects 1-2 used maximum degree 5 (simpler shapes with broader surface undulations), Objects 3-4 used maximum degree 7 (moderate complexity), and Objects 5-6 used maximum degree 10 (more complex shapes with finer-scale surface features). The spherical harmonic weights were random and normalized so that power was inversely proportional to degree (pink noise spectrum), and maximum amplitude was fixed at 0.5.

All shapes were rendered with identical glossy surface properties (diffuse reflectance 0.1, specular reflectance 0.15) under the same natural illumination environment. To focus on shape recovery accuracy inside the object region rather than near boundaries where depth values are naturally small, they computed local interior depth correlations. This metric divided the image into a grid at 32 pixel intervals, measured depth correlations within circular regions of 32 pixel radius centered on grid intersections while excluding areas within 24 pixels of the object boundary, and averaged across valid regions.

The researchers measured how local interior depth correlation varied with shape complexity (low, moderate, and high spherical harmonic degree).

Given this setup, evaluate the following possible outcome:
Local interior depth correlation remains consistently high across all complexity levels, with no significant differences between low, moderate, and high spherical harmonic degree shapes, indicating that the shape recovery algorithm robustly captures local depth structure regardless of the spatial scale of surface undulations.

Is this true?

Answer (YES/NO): NO